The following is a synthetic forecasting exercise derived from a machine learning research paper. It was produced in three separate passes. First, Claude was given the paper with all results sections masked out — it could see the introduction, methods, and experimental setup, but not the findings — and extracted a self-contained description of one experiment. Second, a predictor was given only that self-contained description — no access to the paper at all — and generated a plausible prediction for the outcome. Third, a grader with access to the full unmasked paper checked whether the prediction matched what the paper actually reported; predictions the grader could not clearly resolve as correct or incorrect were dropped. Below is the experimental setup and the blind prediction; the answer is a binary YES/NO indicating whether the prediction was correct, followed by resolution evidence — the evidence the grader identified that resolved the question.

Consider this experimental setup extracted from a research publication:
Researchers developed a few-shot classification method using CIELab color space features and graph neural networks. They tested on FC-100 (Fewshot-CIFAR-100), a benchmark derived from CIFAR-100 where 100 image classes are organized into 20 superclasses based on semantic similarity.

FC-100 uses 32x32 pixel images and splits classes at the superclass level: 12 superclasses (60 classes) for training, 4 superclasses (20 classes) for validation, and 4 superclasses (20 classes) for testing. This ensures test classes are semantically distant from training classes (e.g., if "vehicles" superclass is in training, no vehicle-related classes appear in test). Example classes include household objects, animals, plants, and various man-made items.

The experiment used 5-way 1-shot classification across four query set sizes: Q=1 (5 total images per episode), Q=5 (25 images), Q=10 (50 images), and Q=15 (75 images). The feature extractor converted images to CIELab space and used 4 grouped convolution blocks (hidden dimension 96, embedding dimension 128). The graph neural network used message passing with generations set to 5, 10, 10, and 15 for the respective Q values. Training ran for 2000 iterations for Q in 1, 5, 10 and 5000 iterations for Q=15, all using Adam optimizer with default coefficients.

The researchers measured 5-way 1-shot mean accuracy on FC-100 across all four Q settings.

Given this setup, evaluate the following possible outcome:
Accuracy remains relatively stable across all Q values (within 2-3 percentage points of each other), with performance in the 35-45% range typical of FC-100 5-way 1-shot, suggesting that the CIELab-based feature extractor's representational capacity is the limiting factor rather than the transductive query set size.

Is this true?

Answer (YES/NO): NO